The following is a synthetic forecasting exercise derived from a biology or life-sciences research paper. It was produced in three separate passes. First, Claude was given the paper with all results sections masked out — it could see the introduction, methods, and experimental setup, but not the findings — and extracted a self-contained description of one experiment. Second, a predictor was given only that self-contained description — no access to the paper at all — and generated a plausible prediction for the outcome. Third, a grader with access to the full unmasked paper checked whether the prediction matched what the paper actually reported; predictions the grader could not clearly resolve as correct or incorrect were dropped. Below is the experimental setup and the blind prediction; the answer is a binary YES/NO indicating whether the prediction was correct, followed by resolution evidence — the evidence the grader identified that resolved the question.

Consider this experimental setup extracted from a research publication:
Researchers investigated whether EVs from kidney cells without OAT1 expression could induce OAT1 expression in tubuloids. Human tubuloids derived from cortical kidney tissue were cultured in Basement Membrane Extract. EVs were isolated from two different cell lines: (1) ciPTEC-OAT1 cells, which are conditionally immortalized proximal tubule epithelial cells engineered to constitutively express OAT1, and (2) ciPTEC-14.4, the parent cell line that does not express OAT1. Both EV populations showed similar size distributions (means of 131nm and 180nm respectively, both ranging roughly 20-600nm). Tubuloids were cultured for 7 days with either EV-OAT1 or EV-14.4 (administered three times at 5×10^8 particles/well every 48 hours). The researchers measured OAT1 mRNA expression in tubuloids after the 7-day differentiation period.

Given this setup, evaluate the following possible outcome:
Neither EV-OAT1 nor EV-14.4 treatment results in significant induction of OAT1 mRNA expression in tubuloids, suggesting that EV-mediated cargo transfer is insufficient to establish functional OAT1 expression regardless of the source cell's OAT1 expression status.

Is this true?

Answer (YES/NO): NO